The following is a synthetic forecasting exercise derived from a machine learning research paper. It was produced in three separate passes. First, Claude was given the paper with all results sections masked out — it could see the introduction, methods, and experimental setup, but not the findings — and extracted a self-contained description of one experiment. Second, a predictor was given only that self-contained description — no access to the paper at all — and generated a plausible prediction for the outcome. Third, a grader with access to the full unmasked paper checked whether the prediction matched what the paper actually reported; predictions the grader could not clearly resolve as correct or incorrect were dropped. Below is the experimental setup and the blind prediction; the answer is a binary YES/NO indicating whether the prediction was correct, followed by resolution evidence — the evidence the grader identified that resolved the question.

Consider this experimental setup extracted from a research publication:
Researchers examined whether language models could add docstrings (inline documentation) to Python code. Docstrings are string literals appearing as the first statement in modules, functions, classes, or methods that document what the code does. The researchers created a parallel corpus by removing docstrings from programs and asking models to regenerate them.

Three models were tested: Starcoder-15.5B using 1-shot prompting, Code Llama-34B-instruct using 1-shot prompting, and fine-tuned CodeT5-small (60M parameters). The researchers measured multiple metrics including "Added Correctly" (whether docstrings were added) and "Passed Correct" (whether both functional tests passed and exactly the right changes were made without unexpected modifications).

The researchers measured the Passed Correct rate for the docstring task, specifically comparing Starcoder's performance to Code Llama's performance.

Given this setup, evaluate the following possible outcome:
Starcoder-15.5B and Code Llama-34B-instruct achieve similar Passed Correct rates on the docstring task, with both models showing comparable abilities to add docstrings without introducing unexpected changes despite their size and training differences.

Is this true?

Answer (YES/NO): NO